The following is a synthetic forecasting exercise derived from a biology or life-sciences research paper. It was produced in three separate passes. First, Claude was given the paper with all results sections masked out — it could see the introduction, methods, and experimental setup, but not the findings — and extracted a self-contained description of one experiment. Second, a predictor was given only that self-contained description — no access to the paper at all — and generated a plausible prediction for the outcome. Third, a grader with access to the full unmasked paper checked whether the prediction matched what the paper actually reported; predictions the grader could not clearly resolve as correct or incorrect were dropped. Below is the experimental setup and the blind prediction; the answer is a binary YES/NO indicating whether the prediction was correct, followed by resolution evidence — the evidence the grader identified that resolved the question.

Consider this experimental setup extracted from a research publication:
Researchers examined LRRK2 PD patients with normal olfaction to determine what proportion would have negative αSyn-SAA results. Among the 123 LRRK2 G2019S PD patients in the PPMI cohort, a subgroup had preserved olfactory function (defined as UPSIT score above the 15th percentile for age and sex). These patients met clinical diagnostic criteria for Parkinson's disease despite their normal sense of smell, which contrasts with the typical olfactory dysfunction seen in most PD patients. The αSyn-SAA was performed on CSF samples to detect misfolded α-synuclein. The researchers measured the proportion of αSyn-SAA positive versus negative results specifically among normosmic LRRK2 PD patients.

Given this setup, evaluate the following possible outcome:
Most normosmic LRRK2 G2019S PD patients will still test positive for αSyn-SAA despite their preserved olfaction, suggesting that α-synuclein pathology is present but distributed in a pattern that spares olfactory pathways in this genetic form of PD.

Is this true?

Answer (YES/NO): NO